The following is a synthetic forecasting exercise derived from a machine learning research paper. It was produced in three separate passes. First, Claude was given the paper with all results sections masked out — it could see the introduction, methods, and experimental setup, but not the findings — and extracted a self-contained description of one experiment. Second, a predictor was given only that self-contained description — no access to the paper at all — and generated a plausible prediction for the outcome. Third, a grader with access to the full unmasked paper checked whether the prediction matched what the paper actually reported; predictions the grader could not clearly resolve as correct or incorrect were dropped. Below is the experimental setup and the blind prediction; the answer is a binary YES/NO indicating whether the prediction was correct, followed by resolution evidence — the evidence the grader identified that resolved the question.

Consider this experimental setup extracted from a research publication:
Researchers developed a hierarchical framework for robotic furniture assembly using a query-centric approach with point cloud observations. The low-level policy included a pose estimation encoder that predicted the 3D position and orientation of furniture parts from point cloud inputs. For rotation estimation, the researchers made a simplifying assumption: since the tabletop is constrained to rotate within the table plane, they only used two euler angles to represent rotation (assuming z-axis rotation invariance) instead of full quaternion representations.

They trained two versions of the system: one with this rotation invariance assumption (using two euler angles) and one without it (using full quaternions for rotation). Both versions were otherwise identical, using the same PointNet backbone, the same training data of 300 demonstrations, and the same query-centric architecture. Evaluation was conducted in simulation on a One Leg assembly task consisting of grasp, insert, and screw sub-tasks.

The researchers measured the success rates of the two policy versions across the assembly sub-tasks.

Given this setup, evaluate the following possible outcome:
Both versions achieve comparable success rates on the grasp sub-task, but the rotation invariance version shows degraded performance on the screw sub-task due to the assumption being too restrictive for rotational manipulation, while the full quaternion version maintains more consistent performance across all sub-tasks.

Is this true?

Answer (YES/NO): NO